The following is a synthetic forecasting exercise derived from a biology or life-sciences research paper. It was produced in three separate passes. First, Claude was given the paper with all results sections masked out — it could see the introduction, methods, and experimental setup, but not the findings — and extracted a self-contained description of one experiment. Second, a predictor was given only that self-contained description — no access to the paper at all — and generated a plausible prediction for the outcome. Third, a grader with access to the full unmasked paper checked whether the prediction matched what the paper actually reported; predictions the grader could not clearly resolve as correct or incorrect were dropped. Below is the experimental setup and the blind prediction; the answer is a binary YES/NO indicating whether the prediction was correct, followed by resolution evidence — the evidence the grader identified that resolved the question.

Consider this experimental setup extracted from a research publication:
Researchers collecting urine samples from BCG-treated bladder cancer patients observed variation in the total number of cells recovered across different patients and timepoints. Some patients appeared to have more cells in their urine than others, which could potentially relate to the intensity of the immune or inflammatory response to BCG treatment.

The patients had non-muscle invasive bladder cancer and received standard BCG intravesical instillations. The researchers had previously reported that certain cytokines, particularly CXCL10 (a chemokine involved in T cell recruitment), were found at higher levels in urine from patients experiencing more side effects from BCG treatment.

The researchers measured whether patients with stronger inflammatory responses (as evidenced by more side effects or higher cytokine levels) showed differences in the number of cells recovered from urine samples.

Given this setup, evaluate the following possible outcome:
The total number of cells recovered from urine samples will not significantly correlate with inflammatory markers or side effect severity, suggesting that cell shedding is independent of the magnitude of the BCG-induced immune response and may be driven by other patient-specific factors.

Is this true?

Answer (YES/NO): NO